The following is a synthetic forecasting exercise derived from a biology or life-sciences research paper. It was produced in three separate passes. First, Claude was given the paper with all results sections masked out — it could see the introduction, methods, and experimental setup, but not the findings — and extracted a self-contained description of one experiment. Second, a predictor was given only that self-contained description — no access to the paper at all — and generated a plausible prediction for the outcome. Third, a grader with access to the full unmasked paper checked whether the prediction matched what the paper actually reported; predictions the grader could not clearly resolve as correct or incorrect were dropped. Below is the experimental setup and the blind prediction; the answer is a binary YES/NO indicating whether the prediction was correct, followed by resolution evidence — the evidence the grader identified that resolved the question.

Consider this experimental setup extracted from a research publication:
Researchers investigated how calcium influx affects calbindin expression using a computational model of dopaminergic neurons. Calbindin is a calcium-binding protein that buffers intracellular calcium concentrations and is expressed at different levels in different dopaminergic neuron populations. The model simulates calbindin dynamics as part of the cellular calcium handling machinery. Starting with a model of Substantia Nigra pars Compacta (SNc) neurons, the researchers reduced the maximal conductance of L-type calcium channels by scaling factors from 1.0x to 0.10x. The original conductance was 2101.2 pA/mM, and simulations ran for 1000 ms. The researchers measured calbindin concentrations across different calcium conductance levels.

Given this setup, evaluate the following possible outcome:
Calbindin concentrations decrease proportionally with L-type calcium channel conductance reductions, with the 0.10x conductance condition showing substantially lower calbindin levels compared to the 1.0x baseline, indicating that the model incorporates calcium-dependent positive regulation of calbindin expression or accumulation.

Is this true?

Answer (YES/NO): NO